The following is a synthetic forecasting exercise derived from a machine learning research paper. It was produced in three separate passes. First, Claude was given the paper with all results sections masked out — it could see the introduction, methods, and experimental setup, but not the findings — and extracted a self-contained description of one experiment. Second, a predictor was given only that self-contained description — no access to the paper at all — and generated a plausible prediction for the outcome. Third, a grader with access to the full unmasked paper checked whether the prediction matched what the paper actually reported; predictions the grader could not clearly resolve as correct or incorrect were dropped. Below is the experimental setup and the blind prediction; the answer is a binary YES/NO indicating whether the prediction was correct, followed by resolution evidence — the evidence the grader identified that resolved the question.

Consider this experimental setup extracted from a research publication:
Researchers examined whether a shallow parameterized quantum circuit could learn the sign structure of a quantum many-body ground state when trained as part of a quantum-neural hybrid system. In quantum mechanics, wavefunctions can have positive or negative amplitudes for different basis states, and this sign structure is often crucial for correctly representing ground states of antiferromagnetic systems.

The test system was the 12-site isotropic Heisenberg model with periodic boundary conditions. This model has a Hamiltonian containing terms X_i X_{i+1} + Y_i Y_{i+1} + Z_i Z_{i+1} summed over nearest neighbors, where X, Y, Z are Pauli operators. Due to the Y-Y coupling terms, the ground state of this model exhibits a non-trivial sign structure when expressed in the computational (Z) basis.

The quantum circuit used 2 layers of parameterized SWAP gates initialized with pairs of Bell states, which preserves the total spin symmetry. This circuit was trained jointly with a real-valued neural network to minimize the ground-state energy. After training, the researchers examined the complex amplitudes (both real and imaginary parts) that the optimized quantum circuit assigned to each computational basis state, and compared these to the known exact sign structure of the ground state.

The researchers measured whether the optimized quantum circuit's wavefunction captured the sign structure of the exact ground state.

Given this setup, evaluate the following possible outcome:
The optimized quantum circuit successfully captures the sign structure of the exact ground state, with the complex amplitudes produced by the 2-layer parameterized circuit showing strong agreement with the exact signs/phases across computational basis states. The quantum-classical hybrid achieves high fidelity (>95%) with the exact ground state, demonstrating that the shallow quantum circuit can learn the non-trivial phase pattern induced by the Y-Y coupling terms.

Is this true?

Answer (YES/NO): NO